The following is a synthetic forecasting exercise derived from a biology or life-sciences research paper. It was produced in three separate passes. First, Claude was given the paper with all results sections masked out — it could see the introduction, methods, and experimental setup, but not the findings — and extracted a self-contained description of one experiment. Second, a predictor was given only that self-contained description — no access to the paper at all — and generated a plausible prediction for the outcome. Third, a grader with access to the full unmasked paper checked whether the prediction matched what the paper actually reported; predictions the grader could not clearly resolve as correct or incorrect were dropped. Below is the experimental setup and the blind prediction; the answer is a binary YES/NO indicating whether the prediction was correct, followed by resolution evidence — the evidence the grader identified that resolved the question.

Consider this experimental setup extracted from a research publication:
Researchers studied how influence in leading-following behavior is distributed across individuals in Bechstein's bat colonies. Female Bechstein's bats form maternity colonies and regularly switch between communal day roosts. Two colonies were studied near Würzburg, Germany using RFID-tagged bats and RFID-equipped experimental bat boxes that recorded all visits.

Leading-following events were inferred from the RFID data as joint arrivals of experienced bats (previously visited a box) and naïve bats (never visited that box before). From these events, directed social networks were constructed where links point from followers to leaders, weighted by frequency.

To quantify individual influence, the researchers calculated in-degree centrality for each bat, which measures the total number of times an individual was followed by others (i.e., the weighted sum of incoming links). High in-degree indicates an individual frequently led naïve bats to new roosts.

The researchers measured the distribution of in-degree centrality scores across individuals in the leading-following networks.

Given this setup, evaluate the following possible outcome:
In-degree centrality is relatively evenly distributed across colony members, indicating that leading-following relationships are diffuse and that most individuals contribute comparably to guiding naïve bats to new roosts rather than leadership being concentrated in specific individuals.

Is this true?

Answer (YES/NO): NO